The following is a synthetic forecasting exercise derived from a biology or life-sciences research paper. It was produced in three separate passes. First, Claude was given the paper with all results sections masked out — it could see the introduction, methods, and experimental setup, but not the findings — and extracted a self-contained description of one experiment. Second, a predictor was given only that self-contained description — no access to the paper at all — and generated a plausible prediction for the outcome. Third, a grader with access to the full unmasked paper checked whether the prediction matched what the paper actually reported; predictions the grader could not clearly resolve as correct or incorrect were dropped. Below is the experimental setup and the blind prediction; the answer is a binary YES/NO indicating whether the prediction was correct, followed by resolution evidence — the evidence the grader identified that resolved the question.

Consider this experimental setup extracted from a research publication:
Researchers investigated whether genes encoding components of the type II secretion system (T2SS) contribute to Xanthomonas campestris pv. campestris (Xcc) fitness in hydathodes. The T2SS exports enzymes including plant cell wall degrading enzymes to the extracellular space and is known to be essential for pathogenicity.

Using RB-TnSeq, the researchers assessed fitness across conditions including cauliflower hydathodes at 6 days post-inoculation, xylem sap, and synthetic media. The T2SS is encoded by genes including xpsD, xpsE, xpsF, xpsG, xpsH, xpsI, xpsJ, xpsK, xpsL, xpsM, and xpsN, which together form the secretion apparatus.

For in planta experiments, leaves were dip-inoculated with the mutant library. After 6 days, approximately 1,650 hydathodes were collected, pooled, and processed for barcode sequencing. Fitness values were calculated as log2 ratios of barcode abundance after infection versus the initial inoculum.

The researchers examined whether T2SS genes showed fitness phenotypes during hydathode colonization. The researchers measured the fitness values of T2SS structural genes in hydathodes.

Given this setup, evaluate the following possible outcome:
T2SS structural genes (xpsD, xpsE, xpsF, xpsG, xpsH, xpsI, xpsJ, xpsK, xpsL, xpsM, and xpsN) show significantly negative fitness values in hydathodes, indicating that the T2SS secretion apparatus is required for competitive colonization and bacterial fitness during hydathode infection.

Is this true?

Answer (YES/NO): YES